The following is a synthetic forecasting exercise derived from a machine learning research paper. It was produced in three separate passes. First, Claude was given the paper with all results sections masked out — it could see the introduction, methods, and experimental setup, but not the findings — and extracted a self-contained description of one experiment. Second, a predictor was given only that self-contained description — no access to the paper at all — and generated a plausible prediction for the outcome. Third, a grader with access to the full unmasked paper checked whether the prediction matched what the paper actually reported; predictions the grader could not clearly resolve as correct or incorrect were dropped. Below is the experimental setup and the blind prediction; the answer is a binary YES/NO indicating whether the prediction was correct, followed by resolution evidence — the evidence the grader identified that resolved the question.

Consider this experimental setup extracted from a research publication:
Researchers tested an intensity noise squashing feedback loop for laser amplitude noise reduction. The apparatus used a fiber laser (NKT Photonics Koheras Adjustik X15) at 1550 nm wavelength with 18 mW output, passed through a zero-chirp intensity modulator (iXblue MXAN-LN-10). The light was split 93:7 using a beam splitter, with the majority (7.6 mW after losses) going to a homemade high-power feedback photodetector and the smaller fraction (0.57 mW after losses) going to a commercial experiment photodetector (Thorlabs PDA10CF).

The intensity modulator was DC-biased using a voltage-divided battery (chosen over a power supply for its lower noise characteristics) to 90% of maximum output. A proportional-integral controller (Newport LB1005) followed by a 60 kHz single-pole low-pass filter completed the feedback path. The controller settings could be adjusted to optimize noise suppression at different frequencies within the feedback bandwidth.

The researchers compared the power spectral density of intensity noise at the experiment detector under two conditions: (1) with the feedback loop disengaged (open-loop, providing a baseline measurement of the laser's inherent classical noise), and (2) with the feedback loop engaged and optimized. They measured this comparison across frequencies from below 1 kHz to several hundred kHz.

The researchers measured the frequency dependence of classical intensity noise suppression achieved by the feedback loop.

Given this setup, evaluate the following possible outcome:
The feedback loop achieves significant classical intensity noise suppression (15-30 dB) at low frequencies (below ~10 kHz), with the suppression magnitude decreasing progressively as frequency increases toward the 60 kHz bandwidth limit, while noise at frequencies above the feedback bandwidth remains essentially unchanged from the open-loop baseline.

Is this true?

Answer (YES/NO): NO